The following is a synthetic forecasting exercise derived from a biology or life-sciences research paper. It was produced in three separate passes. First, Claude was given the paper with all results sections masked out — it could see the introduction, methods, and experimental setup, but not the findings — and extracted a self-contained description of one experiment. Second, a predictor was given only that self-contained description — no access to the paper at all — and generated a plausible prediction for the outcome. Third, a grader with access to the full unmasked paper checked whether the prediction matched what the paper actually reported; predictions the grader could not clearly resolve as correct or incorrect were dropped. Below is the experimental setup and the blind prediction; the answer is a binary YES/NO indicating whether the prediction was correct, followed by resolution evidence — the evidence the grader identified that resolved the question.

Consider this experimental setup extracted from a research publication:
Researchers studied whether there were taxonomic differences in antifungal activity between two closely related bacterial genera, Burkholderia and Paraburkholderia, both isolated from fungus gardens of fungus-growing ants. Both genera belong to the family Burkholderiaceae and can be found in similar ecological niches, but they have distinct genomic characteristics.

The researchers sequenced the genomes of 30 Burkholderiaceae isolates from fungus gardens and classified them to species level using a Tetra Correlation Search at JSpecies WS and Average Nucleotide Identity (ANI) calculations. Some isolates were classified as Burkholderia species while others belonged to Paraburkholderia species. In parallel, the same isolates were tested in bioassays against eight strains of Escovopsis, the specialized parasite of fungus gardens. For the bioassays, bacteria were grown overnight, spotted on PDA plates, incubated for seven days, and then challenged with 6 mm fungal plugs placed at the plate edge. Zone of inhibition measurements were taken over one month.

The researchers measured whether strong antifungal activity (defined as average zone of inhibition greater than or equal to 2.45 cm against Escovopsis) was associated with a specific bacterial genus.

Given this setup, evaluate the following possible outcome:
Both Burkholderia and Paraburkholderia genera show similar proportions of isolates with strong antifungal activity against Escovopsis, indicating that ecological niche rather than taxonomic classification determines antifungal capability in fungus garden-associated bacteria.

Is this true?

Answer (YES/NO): NO